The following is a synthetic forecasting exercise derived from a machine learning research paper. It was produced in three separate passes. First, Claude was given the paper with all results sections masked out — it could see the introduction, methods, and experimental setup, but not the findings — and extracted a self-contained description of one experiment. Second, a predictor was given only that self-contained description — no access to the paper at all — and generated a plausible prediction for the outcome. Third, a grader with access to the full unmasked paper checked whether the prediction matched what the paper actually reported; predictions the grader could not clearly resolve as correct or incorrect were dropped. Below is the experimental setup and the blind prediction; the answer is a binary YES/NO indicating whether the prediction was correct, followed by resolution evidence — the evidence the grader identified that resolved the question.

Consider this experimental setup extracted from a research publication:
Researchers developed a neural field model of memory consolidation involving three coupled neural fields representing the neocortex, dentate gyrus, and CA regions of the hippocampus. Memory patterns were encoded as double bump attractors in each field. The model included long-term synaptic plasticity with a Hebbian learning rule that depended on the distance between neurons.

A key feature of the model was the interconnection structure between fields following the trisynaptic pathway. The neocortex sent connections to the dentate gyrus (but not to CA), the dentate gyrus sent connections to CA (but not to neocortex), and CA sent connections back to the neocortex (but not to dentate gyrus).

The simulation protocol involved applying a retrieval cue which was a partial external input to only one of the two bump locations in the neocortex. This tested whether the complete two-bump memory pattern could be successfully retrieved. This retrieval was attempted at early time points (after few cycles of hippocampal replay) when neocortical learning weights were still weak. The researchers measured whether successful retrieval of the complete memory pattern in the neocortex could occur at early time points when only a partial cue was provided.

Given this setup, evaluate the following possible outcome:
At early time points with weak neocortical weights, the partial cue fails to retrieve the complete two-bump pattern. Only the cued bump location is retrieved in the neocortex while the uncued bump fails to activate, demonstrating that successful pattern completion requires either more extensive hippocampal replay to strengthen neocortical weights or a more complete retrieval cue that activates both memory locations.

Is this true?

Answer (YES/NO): NO